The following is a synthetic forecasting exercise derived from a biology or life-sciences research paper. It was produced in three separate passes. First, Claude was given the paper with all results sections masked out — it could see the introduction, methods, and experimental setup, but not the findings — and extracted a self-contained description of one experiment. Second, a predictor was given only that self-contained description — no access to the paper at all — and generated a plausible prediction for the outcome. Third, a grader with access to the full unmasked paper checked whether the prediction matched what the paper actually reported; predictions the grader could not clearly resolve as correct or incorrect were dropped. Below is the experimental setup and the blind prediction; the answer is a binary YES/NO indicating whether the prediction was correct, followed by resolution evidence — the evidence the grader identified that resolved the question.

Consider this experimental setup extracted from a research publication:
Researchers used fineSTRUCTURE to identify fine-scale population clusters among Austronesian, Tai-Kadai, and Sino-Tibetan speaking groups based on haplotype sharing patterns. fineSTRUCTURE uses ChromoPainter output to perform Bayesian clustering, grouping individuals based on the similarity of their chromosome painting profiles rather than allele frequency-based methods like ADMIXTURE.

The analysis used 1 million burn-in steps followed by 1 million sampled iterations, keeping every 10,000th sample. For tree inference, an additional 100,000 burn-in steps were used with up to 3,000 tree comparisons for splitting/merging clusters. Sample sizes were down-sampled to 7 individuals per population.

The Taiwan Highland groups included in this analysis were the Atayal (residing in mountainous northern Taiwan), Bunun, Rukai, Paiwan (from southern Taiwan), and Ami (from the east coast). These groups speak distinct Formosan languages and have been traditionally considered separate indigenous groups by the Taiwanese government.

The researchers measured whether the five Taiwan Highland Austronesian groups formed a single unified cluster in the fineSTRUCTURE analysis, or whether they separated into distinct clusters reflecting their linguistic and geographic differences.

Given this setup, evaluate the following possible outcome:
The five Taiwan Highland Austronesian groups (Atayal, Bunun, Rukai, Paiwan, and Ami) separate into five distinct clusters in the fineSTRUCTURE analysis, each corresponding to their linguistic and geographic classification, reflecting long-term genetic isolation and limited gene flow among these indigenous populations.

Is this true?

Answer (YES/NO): NO